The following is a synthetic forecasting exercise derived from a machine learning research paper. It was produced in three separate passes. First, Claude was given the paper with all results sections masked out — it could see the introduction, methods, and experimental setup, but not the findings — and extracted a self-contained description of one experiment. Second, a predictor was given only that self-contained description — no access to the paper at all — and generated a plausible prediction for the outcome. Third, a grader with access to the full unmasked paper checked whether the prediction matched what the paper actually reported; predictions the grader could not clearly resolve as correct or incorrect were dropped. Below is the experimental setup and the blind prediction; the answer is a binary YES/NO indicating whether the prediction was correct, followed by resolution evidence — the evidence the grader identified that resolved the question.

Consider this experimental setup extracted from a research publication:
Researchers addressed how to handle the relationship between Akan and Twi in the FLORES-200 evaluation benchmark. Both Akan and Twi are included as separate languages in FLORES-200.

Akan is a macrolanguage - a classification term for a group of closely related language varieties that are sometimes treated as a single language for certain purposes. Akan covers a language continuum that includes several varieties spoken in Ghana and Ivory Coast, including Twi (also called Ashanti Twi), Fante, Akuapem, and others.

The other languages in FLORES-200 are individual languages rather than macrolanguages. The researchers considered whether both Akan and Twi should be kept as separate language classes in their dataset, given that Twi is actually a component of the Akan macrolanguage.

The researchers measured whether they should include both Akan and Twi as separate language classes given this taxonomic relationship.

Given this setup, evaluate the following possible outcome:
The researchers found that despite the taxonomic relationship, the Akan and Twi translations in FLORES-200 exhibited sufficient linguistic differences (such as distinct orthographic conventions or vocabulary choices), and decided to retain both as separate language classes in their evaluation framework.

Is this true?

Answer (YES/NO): NO